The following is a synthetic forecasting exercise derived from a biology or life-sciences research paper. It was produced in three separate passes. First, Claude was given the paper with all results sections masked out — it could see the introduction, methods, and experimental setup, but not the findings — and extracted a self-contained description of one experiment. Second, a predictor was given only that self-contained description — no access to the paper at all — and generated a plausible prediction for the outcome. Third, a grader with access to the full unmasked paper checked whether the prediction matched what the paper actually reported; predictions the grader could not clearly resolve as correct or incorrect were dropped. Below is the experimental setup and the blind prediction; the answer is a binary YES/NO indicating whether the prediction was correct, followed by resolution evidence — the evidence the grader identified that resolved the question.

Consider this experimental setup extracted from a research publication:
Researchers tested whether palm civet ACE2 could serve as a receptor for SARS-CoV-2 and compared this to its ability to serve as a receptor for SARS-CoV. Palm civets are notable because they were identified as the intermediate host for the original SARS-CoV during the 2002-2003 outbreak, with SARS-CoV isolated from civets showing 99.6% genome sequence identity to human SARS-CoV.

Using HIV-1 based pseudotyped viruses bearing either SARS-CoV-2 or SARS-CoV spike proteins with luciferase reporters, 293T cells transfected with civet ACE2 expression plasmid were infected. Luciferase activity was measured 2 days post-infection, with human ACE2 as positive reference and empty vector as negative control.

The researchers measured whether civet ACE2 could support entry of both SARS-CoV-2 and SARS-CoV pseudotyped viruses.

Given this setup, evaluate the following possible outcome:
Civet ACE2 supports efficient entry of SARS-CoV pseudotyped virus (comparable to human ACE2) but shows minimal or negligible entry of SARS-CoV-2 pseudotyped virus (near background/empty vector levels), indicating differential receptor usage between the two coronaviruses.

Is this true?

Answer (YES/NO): NO